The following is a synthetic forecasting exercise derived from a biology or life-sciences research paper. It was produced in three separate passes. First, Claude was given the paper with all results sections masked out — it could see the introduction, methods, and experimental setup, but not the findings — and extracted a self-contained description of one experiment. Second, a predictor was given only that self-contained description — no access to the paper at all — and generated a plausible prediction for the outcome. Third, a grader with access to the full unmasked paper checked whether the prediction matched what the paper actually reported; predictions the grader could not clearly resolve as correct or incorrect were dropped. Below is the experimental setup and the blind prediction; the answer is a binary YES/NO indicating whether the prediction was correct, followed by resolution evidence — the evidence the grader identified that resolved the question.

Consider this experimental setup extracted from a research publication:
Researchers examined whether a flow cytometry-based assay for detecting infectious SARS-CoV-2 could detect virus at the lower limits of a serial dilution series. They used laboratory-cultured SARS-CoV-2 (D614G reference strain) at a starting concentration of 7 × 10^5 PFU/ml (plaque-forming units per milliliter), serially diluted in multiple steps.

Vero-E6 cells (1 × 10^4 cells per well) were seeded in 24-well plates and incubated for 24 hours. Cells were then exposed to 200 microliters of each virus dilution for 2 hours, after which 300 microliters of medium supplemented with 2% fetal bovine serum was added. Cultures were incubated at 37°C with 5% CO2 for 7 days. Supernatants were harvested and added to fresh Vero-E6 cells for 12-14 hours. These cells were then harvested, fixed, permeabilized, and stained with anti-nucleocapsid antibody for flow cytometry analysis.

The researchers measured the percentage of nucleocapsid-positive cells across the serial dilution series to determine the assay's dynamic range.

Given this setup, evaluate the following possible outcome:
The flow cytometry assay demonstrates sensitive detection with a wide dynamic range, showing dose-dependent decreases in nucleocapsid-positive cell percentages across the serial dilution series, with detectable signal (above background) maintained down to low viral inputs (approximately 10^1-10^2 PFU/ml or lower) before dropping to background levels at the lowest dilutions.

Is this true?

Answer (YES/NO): NO